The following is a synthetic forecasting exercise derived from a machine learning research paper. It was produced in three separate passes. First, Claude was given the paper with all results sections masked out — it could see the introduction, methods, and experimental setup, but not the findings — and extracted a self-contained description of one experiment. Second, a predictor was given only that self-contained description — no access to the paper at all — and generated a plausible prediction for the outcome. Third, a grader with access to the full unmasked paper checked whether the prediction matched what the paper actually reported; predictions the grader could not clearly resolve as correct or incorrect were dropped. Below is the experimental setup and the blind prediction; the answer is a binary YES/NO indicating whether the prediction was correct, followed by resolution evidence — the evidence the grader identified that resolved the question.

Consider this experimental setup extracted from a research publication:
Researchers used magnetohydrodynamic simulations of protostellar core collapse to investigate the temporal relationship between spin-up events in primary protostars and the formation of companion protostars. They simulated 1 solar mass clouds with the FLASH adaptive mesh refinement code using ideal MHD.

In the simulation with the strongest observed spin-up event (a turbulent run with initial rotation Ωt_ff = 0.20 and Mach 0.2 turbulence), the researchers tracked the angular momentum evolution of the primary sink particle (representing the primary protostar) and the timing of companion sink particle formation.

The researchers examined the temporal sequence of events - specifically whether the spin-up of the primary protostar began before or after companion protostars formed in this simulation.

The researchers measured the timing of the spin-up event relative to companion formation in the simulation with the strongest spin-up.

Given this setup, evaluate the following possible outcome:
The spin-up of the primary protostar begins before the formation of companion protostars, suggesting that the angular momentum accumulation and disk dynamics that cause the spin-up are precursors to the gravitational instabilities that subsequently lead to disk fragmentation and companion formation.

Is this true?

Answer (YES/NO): YES